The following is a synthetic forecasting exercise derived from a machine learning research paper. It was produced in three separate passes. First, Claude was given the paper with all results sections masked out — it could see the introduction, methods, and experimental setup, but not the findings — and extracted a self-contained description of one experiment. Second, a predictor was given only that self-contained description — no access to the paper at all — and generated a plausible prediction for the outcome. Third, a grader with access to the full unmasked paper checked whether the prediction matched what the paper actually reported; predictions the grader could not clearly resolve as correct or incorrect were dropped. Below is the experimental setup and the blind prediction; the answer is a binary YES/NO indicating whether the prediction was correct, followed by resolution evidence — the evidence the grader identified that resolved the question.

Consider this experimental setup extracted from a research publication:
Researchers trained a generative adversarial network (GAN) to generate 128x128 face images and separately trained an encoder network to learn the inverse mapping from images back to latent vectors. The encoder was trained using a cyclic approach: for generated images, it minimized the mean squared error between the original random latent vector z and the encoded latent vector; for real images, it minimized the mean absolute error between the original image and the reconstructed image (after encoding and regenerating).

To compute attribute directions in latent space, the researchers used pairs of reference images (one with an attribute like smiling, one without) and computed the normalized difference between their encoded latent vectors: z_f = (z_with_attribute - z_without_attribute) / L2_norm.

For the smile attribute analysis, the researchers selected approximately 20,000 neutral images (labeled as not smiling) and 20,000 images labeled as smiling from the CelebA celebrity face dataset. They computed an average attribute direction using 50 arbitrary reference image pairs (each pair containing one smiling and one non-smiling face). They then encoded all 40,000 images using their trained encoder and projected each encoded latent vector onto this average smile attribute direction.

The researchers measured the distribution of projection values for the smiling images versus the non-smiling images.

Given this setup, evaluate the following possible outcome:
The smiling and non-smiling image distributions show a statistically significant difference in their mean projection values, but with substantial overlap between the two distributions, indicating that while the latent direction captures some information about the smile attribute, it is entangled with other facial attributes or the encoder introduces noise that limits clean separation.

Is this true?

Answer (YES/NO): NO